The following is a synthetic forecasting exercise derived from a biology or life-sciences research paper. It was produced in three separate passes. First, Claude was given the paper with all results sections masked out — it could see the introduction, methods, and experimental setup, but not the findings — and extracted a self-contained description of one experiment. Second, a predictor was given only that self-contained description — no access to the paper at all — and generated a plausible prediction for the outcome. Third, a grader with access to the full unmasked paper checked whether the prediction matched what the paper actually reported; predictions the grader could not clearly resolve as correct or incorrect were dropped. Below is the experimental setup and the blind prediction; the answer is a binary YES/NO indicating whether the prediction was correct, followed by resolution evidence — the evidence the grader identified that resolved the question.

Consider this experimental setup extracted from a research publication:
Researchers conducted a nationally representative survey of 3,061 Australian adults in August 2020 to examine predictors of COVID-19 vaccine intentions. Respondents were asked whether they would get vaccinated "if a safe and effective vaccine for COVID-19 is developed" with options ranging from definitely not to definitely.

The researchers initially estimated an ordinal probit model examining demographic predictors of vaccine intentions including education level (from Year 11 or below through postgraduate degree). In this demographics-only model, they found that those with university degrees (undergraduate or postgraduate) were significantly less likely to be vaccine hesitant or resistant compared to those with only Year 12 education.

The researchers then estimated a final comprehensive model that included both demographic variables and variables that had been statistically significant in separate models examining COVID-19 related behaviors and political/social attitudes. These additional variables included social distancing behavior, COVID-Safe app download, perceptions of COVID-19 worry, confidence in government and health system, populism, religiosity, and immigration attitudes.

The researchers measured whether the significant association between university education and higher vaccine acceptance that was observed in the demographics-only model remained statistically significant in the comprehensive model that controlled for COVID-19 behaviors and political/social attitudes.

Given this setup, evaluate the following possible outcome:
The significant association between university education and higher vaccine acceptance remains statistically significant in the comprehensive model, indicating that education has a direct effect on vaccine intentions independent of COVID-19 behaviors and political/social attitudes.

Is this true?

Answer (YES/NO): NO